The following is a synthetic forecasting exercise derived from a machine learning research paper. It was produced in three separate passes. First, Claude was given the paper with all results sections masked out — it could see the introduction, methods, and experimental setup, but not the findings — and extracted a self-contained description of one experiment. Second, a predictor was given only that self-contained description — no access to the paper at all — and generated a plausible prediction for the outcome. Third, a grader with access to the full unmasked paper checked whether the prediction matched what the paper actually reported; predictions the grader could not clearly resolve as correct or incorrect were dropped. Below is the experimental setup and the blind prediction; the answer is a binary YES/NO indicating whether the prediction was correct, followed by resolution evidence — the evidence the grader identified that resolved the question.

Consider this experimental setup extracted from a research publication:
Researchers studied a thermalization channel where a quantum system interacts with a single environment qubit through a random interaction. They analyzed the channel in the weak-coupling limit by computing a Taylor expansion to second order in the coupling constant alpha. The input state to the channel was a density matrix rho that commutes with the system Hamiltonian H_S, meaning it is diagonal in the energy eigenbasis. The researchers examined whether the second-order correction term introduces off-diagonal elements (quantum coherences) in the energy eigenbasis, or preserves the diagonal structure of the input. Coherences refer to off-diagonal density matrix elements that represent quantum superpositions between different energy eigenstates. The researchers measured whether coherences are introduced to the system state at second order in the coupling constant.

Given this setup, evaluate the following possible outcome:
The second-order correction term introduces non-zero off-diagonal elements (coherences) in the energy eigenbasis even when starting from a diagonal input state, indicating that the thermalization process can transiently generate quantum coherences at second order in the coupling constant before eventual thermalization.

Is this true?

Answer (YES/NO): NO